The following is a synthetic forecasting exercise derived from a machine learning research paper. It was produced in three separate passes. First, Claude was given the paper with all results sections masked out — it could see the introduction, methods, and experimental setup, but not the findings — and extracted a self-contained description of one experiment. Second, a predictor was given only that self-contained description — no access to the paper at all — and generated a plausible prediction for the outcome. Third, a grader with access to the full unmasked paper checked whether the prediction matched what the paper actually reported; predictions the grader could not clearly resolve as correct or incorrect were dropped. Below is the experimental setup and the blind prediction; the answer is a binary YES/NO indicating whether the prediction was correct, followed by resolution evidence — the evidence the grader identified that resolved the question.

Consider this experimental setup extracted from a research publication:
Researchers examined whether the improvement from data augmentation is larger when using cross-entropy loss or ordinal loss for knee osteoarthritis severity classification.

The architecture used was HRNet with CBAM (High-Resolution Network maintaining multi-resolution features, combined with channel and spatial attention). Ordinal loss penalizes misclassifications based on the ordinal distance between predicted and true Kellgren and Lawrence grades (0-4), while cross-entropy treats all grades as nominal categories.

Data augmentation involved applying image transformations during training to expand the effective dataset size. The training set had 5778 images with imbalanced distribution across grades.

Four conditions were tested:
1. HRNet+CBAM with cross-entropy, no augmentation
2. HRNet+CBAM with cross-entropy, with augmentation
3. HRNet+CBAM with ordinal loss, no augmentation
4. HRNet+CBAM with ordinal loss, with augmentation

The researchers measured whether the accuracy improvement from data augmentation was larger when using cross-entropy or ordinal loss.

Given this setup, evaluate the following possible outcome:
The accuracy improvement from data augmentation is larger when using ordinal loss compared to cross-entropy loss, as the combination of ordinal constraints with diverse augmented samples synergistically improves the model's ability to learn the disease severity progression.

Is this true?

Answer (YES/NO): YES